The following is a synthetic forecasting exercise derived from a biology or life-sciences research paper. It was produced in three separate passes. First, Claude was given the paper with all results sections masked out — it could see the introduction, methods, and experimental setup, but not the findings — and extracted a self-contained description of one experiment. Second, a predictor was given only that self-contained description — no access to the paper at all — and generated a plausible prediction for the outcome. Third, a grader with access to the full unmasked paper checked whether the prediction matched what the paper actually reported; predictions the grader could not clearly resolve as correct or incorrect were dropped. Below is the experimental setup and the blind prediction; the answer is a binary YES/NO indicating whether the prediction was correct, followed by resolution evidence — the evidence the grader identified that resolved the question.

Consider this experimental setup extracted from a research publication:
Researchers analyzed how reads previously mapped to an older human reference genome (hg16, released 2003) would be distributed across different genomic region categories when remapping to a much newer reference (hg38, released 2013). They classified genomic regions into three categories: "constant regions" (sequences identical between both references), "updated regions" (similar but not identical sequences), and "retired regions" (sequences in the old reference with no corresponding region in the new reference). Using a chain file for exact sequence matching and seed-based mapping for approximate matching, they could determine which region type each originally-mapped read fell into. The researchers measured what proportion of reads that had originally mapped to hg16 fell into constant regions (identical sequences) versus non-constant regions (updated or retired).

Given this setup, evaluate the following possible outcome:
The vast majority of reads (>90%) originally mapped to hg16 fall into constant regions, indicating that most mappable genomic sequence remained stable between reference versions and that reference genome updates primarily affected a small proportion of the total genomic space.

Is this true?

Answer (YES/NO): NO